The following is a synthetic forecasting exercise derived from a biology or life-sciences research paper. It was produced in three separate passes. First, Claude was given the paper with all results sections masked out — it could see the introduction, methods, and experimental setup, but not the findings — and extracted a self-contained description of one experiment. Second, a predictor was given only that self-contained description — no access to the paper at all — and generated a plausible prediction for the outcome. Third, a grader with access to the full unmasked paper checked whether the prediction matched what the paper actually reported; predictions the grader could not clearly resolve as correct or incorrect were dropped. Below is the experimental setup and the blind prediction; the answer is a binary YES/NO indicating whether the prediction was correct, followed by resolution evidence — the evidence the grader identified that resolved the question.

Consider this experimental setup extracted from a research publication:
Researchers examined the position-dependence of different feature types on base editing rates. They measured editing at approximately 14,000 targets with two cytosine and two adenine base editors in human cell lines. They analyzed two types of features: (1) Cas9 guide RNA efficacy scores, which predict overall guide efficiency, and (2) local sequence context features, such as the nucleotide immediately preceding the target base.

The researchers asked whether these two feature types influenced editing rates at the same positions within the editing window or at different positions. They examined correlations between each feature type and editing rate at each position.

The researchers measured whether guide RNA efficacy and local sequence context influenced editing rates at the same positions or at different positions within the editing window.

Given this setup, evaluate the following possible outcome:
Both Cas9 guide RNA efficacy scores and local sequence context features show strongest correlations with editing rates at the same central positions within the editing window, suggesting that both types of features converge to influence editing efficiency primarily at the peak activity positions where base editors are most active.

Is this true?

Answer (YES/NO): NO